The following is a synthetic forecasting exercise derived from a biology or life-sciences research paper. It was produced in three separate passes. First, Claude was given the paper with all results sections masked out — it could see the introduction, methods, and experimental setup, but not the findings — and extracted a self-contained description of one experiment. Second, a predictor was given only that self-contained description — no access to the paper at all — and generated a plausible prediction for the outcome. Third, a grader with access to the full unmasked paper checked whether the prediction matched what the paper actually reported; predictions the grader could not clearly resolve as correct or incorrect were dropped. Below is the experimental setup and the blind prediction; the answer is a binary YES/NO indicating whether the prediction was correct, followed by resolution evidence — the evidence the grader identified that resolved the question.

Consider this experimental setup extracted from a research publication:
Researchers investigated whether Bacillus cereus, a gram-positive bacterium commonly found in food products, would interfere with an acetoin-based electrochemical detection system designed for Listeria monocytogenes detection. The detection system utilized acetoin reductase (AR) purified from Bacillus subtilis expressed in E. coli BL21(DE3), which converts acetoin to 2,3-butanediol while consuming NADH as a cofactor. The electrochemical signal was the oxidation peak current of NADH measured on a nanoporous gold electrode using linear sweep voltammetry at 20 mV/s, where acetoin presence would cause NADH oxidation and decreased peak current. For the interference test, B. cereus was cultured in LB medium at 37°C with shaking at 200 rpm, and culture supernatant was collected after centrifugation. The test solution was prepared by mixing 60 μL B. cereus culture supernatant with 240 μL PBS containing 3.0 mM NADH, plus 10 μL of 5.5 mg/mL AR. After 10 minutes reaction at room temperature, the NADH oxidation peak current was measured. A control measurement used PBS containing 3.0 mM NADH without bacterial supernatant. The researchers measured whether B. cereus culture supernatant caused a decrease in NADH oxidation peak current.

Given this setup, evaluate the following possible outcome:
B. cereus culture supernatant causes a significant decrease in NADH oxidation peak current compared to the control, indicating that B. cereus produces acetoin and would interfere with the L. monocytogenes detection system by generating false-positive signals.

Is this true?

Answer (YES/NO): NO